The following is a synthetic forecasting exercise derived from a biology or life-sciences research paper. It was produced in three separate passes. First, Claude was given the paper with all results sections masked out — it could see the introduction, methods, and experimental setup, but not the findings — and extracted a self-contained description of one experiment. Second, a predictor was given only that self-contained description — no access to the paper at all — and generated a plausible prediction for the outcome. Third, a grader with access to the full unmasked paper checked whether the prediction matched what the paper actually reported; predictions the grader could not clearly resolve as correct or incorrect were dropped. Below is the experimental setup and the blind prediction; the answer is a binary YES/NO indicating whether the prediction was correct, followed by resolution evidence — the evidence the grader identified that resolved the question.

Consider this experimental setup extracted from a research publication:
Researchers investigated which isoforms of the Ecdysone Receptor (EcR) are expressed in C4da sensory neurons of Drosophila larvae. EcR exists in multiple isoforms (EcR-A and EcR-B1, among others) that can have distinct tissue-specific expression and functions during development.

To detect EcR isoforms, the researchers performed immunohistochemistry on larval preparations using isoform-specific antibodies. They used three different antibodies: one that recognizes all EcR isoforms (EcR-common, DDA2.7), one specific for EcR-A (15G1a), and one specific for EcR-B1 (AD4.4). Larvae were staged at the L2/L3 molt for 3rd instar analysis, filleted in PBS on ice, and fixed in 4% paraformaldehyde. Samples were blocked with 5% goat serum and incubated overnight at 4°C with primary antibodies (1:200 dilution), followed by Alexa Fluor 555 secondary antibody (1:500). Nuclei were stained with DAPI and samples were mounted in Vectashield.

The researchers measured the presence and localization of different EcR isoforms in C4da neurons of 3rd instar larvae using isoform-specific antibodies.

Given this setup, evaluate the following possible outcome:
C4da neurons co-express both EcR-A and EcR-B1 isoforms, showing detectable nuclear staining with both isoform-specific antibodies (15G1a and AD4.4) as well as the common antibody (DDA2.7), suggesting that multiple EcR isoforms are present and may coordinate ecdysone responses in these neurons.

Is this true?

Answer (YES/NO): YES